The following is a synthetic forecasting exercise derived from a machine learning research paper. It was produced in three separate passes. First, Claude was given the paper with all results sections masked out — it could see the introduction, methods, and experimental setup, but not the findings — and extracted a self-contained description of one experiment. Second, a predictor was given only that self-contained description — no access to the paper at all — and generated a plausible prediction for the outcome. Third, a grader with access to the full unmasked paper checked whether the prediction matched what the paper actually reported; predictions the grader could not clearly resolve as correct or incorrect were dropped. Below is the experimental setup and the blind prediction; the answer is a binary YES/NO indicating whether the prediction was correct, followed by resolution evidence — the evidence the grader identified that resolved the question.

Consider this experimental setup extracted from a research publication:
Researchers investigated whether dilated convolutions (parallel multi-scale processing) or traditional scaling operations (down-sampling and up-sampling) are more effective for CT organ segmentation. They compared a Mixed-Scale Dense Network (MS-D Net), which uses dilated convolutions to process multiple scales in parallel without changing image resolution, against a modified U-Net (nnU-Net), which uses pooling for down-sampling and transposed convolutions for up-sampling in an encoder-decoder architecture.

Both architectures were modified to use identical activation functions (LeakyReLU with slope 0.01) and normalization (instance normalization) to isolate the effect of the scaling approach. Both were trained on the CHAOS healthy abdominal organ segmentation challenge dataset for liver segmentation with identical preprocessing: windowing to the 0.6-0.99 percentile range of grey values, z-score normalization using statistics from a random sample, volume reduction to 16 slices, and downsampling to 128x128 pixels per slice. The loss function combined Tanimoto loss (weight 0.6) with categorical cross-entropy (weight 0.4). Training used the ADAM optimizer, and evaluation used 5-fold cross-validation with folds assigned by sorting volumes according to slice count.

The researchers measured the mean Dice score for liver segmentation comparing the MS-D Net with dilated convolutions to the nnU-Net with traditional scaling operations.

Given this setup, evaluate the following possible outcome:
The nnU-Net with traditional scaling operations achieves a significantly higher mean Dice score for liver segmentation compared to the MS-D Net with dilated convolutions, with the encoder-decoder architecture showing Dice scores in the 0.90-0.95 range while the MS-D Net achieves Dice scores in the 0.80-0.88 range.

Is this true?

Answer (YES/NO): NO